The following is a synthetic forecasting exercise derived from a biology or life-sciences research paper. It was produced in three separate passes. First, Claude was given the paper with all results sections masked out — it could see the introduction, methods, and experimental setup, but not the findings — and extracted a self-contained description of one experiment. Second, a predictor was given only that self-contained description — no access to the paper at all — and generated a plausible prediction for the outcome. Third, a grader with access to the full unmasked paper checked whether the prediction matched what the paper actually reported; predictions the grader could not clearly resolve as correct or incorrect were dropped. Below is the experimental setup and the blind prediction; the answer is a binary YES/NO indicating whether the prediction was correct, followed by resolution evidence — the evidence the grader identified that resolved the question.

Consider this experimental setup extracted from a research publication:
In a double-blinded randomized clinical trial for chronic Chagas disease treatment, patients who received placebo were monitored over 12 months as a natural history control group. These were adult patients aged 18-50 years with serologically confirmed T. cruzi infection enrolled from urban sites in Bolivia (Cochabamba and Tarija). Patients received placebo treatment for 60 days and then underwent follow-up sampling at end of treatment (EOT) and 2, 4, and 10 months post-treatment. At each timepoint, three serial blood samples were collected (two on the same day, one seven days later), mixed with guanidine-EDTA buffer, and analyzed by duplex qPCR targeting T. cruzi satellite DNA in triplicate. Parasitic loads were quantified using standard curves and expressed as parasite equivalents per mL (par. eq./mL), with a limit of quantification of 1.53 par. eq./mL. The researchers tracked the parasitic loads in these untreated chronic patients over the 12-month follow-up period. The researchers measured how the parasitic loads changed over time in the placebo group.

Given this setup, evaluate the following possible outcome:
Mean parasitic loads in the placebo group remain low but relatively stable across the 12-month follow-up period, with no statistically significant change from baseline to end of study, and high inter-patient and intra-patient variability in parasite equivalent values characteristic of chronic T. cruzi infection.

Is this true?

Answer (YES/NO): YES